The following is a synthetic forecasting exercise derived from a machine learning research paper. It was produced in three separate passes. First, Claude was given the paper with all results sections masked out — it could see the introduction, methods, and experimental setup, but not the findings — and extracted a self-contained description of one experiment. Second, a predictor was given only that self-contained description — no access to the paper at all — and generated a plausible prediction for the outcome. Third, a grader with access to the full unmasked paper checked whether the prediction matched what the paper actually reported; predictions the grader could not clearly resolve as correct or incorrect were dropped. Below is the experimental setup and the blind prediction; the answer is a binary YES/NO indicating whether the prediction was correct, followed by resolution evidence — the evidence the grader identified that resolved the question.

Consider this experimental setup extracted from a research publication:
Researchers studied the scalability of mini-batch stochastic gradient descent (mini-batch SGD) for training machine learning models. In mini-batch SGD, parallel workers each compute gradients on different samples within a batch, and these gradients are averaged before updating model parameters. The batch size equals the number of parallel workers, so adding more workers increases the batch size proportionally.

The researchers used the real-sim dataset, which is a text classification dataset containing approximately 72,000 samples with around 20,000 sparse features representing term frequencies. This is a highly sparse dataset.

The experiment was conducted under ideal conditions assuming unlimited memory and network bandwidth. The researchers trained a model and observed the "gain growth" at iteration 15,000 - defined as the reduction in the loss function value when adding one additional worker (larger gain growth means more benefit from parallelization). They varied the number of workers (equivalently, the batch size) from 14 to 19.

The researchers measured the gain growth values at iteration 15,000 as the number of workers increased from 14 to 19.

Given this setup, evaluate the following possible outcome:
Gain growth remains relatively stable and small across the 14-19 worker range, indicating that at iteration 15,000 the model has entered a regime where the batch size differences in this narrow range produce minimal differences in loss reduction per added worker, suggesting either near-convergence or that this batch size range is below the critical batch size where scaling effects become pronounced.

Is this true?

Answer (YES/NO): NO